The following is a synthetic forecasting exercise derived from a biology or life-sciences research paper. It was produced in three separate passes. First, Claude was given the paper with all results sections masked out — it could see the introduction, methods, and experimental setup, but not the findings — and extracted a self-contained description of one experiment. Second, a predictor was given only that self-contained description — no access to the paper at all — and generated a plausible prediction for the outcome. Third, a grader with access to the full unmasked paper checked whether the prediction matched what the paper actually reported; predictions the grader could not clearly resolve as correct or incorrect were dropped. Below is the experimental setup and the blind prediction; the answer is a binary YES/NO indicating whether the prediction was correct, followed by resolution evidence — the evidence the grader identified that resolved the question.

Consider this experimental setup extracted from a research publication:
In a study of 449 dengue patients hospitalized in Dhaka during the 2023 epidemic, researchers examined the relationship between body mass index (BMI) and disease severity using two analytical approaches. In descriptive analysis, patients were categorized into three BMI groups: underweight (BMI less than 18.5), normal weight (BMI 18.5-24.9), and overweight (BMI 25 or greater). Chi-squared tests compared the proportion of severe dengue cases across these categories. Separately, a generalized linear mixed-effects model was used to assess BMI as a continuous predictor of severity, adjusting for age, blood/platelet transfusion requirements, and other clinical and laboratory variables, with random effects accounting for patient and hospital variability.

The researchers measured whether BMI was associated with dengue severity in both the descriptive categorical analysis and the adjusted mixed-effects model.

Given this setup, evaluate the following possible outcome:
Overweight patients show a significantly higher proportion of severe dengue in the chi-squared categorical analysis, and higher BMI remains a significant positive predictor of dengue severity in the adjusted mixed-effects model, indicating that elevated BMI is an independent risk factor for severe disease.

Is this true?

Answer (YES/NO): NO